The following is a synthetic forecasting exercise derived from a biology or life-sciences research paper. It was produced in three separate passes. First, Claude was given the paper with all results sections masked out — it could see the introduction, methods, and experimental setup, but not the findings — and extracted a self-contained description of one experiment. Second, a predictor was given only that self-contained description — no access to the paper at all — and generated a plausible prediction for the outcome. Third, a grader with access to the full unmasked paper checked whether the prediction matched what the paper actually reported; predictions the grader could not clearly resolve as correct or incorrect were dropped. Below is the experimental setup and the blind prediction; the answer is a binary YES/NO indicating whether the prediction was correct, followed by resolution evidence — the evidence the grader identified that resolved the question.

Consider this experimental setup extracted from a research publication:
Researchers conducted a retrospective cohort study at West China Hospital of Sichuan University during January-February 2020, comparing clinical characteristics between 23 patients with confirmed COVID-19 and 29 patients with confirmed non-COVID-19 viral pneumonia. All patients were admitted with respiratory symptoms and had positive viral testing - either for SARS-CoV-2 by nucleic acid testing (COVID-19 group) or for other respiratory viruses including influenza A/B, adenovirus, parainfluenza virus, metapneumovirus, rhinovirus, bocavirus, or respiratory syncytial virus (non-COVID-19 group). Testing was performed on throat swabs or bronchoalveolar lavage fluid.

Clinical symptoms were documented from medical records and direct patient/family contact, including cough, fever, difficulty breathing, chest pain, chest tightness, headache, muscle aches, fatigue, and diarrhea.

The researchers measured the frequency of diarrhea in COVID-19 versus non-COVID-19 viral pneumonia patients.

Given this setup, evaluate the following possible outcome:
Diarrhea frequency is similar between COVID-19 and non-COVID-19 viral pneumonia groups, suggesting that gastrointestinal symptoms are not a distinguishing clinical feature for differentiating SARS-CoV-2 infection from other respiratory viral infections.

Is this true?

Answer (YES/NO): YES